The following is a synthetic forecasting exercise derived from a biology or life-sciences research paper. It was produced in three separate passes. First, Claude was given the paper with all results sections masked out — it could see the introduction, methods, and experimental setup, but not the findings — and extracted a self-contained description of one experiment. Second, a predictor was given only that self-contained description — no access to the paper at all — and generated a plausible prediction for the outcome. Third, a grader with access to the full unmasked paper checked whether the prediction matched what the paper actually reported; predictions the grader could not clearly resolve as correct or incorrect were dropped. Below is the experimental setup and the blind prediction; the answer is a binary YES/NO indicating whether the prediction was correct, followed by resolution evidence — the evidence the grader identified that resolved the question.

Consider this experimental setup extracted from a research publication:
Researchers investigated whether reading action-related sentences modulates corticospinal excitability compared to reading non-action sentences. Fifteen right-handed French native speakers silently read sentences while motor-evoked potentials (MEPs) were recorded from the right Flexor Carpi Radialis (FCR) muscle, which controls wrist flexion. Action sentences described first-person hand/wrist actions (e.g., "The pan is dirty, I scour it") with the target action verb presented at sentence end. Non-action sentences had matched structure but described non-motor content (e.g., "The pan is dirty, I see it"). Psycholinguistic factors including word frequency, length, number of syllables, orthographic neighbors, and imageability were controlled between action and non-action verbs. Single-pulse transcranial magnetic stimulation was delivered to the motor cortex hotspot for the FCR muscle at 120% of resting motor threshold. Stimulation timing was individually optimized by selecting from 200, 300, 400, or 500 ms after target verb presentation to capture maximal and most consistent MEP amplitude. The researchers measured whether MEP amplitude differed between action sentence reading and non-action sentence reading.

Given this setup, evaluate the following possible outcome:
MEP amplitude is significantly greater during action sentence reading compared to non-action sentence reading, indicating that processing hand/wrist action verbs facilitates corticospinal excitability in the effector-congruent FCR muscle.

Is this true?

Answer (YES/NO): YES